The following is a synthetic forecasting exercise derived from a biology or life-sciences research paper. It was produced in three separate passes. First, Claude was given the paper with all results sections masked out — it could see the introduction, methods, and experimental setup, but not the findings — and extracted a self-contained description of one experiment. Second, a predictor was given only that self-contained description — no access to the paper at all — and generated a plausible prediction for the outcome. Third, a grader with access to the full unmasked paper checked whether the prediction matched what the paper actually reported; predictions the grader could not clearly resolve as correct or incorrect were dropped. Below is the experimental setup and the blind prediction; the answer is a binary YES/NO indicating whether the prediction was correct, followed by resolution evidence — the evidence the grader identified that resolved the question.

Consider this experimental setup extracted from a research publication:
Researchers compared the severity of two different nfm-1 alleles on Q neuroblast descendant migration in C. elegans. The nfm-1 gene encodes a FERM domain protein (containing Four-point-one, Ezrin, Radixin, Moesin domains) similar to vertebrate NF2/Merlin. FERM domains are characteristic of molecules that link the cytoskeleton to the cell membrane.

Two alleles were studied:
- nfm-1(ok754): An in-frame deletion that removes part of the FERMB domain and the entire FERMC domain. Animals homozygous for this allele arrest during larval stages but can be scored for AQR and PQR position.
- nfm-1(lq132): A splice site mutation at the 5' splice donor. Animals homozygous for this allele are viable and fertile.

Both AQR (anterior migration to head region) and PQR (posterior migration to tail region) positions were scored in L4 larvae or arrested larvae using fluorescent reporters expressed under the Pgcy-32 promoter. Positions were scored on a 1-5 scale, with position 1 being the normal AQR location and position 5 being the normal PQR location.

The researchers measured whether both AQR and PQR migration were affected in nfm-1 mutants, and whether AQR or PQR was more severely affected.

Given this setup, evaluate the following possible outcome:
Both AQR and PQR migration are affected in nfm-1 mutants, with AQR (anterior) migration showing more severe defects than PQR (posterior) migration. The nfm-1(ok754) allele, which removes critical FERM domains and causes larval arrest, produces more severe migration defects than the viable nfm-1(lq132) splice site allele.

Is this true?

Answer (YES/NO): YES